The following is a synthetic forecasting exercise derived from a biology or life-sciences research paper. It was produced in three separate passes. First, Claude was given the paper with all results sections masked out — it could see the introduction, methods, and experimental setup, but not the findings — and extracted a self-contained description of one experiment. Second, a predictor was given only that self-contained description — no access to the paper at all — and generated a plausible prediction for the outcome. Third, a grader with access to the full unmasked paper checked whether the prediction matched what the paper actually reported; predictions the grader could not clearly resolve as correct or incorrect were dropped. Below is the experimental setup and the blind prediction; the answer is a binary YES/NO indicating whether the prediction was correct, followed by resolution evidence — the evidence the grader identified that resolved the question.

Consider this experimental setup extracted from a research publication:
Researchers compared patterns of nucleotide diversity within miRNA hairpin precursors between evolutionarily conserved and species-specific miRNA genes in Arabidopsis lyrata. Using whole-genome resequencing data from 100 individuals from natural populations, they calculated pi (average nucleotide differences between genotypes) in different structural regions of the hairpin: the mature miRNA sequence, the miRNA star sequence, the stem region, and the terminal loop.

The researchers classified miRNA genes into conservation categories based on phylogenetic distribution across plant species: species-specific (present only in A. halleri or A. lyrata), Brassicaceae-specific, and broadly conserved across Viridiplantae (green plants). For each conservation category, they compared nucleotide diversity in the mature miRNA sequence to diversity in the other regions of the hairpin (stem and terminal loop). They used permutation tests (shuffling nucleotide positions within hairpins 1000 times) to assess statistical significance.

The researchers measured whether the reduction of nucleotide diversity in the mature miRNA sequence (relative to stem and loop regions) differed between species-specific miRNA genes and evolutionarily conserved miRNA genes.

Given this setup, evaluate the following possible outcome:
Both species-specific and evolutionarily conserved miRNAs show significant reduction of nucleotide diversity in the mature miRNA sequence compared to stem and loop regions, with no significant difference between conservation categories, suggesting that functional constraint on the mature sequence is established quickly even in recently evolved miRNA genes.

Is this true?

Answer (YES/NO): NO